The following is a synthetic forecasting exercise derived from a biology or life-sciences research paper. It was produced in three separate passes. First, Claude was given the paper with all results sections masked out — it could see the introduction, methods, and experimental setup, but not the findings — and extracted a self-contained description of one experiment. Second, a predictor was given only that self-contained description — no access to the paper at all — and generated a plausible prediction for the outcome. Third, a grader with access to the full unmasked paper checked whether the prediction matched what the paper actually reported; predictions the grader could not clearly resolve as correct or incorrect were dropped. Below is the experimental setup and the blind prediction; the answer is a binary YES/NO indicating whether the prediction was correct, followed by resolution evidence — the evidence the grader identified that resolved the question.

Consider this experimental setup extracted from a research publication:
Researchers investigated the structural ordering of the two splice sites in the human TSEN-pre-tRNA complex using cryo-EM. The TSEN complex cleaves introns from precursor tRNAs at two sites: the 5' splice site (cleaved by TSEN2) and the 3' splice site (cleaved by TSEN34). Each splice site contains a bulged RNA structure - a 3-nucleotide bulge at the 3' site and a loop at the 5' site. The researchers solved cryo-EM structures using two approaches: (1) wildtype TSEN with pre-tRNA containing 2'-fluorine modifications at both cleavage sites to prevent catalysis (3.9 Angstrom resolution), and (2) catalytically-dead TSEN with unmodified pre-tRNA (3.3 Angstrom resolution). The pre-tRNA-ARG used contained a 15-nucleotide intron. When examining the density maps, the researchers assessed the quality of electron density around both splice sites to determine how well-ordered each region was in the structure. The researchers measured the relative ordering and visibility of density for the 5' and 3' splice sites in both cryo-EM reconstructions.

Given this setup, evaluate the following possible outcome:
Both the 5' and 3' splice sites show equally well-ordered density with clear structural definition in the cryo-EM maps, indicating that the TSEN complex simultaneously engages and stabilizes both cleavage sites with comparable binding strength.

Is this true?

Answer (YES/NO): NO